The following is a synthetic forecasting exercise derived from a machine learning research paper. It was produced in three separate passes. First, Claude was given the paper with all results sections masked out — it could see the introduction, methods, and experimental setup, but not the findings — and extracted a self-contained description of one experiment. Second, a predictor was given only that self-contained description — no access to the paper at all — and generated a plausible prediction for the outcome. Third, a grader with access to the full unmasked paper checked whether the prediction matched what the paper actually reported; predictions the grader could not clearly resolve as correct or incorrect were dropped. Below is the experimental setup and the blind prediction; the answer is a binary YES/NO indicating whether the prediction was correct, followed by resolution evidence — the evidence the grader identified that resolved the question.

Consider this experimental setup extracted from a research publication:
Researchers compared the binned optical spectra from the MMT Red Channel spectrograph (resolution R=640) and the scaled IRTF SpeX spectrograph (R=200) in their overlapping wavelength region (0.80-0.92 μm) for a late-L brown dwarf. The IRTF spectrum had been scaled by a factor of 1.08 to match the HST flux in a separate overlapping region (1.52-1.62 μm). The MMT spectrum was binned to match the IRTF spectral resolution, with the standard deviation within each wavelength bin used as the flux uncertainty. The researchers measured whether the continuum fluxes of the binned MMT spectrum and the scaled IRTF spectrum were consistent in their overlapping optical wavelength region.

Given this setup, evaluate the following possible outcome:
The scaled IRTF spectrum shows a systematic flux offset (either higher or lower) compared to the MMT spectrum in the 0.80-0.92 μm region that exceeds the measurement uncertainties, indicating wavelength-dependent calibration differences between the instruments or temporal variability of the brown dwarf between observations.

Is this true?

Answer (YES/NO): NO